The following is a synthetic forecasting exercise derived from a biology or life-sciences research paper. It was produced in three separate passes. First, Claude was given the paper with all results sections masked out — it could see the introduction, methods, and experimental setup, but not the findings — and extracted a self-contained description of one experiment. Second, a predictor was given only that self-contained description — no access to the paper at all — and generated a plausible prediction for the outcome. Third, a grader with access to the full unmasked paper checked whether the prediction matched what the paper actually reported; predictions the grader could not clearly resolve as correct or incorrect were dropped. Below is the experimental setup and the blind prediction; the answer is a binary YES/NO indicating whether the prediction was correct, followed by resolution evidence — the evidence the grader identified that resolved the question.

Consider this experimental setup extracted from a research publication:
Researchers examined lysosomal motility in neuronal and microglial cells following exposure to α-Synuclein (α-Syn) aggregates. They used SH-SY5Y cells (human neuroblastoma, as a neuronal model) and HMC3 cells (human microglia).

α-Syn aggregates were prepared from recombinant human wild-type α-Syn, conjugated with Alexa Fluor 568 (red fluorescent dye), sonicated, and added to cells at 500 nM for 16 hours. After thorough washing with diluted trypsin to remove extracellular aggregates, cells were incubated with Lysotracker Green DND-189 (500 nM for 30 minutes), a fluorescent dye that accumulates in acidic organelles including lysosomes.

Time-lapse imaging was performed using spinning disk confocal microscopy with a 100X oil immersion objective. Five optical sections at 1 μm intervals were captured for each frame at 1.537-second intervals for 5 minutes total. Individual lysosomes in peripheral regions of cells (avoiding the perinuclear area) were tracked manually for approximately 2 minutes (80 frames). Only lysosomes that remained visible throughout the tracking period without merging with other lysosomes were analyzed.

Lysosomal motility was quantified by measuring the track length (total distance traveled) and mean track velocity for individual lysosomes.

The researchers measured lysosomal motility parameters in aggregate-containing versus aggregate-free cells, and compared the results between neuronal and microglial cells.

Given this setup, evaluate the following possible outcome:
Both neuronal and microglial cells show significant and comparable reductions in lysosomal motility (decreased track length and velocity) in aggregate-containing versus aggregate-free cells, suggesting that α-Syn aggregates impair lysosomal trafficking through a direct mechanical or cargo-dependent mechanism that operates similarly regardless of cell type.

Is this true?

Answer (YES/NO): YES